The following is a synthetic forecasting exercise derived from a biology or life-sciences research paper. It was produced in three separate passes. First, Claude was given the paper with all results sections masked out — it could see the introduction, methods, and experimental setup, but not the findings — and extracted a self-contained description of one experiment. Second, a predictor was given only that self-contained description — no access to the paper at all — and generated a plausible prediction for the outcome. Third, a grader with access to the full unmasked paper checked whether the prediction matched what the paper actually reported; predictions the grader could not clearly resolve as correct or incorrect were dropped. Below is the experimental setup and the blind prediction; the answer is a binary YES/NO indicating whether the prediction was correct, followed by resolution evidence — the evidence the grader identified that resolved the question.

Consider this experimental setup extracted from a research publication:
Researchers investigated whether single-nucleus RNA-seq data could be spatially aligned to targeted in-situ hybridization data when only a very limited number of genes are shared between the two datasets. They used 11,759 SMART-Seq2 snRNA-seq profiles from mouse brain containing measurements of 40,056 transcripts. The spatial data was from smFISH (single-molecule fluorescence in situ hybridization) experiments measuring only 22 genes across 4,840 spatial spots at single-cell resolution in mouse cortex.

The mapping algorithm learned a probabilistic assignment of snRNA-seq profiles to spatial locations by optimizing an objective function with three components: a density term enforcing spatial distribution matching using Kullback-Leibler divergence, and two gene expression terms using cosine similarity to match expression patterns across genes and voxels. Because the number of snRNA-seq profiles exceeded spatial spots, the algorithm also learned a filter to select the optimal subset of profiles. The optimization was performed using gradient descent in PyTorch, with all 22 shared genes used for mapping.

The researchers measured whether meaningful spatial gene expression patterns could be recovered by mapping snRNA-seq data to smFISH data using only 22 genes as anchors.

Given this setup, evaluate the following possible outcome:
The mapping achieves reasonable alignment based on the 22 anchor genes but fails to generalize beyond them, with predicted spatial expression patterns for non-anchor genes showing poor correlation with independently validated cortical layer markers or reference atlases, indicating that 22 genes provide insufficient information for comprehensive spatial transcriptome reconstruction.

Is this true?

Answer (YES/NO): NO